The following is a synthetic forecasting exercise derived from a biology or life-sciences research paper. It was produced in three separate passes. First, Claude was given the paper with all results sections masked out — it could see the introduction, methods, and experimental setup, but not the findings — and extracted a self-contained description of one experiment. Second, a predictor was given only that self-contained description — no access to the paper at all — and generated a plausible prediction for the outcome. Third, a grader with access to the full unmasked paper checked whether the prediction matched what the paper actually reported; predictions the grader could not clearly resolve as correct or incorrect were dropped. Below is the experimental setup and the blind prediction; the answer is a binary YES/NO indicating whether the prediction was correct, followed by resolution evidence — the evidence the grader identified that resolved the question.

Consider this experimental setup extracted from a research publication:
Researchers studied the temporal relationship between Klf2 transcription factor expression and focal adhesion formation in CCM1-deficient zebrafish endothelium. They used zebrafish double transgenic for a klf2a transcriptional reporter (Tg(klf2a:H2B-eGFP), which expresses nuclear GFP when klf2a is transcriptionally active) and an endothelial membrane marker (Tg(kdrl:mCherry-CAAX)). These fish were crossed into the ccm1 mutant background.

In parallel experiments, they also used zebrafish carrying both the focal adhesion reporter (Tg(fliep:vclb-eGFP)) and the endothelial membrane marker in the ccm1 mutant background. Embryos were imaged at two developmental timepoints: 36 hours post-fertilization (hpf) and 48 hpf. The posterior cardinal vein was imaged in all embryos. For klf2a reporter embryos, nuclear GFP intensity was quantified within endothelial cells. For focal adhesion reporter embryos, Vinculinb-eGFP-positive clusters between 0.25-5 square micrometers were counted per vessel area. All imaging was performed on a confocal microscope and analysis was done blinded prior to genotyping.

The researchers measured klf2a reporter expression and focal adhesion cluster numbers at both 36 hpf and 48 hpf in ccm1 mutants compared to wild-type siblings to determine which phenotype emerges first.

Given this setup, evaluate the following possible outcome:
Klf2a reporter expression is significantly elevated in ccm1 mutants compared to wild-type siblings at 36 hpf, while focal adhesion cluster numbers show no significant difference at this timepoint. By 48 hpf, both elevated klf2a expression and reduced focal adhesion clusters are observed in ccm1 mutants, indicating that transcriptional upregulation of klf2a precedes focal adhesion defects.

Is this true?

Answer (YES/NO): NO